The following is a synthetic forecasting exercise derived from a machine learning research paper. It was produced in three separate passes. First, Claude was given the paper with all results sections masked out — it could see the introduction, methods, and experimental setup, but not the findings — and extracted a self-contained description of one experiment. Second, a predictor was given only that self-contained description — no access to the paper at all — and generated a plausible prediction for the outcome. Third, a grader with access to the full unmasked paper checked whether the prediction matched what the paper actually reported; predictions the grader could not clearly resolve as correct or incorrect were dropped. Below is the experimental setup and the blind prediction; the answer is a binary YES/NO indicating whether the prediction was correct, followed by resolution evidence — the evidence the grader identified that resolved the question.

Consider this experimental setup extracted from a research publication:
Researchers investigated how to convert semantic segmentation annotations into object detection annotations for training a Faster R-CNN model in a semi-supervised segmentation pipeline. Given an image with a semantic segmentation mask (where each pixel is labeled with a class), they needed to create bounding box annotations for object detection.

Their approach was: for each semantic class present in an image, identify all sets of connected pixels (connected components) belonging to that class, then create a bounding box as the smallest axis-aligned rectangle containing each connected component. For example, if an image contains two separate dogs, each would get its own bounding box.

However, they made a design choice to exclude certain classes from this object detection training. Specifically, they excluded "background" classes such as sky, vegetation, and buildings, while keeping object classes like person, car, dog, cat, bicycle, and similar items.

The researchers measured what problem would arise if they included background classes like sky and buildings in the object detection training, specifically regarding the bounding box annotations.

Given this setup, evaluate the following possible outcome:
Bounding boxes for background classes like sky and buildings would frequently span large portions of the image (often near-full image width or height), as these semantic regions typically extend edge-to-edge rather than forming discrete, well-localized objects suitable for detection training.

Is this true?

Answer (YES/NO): YES